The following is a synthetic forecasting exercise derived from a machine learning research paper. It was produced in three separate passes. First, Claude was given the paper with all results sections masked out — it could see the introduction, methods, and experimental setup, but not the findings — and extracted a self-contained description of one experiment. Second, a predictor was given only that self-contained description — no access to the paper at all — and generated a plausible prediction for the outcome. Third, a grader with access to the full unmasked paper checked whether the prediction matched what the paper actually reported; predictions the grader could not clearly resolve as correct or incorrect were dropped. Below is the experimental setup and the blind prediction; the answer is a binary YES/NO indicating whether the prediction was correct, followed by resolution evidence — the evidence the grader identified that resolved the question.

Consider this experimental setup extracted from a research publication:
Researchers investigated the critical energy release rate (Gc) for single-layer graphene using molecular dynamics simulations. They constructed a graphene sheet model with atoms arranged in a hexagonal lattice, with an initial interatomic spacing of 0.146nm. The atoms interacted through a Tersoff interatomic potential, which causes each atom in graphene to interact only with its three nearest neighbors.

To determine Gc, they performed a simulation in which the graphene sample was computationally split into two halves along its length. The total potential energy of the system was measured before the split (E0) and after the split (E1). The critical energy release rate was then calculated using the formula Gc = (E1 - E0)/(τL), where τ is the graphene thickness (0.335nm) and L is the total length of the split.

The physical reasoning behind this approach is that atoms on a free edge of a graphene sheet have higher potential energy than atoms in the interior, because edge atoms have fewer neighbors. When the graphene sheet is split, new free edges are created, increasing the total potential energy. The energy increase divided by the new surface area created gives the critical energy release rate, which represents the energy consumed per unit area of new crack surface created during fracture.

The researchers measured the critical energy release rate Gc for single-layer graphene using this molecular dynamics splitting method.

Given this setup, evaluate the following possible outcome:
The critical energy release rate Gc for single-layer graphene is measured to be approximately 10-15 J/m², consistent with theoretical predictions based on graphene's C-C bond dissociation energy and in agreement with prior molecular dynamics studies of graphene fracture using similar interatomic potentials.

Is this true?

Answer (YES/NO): NO